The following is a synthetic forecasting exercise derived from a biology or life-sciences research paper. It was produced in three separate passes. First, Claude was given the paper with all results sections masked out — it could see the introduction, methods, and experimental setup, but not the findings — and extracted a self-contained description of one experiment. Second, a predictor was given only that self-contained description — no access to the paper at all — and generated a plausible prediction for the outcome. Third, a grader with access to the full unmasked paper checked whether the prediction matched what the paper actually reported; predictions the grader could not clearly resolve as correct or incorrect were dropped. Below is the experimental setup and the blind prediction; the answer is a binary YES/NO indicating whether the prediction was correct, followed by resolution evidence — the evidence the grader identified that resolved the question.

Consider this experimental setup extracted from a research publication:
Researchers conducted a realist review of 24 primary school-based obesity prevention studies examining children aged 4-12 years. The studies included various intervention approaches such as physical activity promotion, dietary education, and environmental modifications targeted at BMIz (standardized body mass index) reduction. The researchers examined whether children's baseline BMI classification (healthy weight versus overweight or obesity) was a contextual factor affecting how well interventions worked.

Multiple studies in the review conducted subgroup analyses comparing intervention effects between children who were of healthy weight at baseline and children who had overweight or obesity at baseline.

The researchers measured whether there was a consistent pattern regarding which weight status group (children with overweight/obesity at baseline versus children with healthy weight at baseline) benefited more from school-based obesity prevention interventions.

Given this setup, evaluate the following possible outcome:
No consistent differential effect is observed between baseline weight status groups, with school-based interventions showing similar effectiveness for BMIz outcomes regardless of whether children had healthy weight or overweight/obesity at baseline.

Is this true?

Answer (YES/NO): NO